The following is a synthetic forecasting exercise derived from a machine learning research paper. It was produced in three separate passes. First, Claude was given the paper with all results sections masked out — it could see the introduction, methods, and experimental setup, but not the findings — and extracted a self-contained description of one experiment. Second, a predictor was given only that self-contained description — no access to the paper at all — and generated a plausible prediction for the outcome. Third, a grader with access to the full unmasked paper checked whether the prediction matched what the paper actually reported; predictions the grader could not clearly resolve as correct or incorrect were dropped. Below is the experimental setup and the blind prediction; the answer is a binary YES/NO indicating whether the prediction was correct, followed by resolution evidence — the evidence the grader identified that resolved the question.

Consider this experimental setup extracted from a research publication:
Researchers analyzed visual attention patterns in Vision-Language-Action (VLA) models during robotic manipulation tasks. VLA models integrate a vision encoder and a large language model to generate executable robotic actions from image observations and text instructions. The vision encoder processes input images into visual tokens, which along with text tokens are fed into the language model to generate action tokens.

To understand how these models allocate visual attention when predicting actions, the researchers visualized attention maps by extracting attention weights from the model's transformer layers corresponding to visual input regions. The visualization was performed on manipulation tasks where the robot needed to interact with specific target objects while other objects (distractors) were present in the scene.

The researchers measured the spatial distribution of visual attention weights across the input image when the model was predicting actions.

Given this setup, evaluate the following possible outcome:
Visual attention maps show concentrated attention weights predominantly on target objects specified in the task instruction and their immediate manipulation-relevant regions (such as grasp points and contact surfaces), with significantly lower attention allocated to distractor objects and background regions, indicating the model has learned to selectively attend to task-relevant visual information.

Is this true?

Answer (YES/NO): NO